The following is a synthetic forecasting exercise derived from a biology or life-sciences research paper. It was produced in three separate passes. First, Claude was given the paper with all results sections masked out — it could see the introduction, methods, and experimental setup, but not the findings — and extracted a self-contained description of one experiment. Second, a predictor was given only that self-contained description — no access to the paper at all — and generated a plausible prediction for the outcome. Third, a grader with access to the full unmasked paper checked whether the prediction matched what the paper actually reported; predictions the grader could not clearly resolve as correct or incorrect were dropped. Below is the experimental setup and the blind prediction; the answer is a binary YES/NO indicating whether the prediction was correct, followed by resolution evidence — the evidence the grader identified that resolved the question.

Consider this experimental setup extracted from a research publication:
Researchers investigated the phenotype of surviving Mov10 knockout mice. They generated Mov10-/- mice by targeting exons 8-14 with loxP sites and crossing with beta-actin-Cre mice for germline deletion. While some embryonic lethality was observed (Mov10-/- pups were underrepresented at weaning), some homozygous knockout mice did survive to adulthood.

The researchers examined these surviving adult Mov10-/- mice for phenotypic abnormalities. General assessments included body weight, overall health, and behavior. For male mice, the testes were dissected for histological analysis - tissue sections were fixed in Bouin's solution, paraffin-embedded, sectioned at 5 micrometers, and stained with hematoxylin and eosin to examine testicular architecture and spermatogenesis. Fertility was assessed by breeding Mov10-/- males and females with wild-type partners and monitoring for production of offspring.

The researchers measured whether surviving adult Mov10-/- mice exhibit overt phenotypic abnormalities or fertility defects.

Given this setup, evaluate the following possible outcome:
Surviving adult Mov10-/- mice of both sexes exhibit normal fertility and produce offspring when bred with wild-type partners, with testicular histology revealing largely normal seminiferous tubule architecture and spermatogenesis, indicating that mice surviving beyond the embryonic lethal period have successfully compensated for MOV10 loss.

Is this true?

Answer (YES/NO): YES